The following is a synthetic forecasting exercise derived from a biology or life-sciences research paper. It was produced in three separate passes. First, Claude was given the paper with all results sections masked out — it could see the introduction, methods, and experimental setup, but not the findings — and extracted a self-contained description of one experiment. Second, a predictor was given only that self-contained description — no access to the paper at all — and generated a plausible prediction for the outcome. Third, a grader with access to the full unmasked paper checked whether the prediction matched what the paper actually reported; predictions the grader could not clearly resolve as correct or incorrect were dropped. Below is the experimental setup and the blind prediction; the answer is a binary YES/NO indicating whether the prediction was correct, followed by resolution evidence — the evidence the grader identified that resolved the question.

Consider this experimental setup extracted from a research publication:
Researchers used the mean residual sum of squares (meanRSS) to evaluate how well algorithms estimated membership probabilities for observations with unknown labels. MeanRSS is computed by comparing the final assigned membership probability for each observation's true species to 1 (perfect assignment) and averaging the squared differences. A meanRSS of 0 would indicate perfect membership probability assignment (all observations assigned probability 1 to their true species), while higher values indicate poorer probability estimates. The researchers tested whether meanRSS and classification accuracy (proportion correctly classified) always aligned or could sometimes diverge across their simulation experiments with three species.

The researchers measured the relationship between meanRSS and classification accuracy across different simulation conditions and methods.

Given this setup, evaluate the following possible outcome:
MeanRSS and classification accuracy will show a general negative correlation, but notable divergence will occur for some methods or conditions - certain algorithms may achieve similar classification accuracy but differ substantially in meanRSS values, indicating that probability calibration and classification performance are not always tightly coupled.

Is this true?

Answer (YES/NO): YES